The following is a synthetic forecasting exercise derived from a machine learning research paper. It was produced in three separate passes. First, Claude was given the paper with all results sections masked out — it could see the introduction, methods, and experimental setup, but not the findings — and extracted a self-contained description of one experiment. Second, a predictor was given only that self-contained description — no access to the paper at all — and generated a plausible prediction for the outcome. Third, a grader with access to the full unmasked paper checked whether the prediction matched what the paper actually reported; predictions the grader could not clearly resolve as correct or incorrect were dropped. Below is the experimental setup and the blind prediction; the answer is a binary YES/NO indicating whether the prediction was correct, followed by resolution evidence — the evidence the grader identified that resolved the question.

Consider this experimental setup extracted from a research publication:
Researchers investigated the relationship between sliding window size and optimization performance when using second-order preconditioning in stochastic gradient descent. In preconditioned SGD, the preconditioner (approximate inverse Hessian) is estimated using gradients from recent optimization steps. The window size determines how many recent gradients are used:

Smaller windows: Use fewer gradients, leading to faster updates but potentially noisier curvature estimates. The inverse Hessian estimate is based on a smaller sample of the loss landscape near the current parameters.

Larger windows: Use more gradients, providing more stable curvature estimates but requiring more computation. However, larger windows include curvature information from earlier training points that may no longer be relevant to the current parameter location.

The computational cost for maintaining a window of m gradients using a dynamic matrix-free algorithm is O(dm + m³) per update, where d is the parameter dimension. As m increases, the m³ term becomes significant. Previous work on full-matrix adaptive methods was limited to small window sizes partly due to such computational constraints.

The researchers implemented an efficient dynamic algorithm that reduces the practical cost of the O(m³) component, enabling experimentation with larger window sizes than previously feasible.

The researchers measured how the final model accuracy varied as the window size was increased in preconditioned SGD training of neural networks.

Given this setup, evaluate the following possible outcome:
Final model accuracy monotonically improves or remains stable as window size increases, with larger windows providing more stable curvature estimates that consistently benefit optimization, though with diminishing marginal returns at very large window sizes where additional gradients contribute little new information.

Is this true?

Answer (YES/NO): YES